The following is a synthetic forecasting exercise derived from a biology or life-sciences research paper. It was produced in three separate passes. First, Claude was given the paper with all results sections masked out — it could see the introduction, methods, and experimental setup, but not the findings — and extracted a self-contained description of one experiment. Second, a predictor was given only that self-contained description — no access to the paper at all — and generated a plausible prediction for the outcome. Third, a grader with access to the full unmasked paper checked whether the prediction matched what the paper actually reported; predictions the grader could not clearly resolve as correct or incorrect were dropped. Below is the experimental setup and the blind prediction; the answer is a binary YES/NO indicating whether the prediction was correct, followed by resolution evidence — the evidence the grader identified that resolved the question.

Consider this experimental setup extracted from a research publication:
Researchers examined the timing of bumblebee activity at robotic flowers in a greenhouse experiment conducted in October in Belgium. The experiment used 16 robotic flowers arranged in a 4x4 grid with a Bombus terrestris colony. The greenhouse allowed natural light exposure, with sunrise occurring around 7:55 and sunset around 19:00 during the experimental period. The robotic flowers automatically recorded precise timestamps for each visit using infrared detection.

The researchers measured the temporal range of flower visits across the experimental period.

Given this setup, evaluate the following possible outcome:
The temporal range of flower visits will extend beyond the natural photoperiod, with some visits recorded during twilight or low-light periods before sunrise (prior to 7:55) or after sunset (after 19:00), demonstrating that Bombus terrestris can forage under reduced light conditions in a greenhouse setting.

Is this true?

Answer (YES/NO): YES